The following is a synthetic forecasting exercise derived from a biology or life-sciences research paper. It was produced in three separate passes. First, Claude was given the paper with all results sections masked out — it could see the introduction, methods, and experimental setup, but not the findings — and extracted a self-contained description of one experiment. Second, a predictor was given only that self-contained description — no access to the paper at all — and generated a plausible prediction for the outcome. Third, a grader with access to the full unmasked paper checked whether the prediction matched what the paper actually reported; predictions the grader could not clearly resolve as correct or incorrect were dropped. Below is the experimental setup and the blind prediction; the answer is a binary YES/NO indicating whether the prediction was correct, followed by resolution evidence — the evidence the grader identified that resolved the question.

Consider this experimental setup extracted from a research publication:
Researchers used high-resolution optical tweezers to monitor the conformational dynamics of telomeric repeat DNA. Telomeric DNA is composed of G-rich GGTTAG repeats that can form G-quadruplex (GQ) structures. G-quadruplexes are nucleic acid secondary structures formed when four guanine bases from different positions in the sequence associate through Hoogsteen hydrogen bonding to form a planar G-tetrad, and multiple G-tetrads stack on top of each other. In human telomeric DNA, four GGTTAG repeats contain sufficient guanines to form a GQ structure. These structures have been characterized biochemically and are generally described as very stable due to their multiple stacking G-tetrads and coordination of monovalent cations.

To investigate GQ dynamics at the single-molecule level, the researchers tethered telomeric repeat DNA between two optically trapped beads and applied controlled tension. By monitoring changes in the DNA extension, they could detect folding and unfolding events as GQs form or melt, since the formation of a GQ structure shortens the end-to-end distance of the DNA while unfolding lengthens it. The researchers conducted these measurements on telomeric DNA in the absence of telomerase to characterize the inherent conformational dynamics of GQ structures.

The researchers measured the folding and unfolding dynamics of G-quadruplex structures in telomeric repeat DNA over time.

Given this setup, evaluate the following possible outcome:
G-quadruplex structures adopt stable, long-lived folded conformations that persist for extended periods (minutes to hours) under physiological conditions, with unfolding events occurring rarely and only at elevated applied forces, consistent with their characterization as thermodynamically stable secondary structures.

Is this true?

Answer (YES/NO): NO